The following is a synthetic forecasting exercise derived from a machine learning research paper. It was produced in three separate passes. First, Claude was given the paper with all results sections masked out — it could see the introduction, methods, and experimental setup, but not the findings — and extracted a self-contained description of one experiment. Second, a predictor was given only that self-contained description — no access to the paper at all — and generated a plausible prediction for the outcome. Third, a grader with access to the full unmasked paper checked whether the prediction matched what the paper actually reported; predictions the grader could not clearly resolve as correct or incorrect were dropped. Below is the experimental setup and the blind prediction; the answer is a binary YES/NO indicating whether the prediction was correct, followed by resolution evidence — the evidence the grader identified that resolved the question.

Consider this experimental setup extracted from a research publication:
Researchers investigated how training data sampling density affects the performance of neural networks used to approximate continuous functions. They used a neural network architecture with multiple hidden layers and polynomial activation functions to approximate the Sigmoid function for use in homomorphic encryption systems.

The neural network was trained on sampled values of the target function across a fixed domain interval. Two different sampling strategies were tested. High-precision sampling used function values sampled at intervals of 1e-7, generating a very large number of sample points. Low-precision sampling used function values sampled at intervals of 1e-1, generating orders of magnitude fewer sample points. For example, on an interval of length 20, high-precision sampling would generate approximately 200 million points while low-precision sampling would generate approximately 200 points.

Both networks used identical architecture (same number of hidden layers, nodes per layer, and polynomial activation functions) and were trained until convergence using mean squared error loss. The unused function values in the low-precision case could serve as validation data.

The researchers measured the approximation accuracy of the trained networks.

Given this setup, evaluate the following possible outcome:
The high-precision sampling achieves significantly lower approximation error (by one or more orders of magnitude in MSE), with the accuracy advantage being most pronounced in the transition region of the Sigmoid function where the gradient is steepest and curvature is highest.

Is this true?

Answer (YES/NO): NO